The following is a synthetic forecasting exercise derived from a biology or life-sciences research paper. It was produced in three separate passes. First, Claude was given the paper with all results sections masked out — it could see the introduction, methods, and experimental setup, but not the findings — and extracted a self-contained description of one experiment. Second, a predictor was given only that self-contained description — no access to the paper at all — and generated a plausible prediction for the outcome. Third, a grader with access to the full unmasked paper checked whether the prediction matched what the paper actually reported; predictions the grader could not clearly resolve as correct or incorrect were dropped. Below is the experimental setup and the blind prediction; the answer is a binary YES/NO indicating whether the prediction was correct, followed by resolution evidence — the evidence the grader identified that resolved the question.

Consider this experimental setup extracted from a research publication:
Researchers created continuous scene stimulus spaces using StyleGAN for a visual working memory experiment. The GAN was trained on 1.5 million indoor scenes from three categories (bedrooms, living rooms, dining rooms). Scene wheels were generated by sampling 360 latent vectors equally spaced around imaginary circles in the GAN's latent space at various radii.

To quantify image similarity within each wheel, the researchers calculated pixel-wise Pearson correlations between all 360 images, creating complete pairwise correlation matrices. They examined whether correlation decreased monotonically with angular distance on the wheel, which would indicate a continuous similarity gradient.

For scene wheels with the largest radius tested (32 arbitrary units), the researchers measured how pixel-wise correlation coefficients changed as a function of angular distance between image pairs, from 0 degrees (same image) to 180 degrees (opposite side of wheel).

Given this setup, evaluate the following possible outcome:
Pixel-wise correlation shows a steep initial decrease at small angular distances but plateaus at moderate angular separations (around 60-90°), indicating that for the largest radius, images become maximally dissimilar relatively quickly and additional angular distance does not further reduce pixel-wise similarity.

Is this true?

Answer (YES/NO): NO